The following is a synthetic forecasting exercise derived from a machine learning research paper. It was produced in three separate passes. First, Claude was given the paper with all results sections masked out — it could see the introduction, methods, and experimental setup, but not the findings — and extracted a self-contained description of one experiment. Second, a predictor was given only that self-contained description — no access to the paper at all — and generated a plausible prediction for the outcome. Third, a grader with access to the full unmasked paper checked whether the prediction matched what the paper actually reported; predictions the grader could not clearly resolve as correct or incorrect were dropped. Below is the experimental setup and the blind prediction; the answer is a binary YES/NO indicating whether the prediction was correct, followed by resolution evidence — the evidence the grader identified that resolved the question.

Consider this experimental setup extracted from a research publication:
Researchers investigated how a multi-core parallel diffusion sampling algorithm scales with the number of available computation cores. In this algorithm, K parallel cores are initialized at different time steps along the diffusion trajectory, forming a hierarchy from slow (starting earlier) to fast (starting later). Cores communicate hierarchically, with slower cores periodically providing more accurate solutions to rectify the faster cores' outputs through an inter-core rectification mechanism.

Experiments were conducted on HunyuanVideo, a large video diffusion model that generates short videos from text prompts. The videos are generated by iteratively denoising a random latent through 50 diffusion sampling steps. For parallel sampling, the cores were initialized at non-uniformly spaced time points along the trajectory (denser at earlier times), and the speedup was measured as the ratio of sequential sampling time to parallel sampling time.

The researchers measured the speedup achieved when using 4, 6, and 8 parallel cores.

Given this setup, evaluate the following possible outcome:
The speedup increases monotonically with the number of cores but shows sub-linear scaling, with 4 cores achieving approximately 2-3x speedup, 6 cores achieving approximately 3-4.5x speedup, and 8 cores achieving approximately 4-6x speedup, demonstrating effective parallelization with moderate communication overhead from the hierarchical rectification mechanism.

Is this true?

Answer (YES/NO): NO